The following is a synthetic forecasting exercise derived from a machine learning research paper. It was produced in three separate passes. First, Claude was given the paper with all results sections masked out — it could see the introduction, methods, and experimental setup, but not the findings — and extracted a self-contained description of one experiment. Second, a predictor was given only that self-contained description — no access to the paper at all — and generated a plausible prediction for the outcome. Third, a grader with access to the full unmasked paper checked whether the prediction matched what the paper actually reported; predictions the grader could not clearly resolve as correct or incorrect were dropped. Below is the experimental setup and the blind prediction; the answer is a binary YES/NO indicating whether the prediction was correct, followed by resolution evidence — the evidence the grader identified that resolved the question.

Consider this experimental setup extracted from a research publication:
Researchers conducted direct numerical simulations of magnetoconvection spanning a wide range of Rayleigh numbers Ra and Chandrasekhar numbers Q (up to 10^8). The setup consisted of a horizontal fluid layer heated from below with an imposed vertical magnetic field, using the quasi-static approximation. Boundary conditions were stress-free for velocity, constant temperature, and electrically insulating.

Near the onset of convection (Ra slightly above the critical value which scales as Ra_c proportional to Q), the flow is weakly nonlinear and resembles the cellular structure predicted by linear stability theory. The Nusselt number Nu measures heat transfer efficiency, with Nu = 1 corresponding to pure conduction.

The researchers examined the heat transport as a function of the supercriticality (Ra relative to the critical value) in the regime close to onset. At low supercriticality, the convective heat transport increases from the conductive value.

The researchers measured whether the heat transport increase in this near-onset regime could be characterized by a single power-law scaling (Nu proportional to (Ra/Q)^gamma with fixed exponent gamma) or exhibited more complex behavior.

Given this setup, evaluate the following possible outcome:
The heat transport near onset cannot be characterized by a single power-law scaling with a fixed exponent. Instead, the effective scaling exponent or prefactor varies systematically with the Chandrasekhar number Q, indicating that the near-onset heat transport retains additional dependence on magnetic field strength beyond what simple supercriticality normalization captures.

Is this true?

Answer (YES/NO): NO